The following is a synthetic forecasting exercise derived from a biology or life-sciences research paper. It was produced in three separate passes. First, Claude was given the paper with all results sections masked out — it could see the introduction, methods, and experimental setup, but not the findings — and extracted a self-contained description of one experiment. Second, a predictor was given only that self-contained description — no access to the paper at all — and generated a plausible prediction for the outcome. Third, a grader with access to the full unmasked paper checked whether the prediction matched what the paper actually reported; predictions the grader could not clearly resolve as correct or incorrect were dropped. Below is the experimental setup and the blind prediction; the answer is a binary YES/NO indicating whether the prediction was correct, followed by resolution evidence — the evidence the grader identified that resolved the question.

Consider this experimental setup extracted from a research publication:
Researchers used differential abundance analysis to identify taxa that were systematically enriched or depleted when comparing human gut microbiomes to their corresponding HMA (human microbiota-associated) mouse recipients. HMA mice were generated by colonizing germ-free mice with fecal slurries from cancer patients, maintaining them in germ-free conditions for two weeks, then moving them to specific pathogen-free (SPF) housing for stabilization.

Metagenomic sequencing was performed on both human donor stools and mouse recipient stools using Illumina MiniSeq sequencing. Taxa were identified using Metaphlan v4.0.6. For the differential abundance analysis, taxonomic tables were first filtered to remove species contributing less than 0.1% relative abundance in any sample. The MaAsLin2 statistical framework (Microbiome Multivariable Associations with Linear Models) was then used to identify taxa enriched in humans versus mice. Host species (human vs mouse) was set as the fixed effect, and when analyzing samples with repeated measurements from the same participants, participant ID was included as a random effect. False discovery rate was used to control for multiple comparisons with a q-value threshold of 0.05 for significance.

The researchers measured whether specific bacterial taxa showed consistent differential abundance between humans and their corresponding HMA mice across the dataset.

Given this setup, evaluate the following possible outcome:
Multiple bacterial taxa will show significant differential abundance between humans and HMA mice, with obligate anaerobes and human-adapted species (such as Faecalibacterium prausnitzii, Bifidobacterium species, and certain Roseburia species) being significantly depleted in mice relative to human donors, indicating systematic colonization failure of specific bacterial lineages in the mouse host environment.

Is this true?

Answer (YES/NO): NO